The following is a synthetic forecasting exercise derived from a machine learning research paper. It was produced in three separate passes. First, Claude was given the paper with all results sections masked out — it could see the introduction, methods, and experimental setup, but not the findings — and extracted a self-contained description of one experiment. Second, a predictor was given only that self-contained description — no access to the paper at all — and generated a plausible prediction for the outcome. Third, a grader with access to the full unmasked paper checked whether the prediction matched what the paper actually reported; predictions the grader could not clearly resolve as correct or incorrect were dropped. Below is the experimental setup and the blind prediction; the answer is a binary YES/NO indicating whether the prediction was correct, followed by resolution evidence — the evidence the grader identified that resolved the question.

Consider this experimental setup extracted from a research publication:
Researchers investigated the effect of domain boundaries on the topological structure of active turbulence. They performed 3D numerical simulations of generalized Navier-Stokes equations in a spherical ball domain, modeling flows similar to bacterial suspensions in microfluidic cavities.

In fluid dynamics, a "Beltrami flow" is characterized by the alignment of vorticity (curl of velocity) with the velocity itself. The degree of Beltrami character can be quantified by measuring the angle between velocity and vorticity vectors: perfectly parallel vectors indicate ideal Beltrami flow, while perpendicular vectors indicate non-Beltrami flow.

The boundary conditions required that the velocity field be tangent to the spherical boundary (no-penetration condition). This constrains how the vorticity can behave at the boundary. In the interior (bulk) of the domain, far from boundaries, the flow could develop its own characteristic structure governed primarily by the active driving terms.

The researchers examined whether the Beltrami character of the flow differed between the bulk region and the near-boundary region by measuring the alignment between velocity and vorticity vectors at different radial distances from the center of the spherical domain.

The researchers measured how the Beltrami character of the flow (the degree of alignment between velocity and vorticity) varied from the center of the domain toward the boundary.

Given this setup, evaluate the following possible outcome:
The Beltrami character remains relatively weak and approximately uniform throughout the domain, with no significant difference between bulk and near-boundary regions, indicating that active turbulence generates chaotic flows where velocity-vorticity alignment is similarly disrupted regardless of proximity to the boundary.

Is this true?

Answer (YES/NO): NO